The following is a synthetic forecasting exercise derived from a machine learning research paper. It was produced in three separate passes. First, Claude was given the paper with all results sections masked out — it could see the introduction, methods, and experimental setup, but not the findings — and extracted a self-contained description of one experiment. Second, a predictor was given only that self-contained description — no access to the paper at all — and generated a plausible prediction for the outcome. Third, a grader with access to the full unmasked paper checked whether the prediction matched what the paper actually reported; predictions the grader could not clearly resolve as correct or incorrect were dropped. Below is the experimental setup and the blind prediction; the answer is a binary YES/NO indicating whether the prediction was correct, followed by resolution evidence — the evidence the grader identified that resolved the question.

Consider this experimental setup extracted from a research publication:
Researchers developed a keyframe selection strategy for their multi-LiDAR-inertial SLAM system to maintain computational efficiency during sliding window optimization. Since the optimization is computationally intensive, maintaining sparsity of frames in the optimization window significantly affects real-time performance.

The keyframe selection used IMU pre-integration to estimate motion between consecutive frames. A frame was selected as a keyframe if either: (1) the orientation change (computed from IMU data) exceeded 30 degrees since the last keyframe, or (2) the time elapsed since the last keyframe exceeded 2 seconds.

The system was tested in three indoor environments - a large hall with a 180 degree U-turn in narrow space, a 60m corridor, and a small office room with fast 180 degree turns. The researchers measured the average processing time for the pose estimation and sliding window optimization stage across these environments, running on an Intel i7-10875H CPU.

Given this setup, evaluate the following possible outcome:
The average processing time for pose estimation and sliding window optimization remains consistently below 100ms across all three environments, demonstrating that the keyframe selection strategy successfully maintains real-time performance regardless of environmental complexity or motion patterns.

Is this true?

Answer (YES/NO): NO